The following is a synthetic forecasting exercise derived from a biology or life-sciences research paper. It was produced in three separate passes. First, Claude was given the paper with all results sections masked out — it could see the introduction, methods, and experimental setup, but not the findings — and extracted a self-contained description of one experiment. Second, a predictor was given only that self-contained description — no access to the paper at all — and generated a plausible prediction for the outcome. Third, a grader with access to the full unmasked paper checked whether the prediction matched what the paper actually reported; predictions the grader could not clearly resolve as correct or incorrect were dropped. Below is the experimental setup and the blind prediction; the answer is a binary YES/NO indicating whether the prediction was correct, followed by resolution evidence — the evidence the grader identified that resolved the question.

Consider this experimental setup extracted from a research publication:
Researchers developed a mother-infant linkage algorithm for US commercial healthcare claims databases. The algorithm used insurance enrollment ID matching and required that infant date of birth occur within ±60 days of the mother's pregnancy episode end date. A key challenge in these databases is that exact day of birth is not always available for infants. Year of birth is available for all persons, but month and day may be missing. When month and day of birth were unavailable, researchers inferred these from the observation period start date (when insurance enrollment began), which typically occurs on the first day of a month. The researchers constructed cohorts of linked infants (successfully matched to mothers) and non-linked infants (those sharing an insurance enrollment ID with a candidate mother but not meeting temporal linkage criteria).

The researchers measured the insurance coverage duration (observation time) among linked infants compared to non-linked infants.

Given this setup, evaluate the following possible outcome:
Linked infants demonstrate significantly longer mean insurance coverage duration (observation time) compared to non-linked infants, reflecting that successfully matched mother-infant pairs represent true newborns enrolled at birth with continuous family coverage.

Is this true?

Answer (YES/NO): NO